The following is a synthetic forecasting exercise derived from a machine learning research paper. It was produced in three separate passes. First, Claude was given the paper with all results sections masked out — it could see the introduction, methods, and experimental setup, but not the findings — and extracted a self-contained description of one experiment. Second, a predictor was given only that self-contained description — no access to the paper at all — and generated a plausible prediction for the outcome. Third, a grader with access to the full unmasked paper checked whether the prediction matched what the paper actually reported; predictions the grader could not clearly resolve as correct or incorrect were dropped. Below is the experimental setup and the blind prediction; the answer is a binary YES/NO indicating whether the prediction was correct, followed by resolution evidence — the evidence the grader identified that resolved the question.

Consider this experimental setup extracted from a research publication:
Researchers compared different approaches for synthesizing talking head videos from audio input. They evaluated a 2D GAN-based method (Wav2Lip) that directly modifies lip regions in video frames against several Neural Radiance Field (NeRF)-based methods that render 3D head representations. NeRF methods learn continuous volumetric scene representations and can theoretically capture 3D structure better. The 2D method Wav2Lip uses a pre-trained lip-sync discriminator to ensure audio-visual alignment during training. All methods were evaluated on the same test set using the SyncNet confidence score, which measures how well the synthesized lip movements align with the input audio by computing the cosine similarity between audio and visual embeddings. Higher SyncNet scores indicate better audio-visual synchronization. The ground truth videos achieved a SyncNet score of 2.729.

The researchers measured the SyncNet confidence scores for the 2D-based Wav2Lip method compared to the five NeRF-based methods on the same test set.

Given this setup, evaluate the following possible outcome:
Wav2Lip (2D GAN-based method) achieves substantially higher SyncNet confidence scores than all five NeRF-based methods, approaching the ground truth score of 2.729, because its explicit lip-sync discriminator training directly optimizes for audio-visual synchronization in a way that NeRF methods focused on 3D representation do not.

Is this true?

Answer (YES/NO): NO